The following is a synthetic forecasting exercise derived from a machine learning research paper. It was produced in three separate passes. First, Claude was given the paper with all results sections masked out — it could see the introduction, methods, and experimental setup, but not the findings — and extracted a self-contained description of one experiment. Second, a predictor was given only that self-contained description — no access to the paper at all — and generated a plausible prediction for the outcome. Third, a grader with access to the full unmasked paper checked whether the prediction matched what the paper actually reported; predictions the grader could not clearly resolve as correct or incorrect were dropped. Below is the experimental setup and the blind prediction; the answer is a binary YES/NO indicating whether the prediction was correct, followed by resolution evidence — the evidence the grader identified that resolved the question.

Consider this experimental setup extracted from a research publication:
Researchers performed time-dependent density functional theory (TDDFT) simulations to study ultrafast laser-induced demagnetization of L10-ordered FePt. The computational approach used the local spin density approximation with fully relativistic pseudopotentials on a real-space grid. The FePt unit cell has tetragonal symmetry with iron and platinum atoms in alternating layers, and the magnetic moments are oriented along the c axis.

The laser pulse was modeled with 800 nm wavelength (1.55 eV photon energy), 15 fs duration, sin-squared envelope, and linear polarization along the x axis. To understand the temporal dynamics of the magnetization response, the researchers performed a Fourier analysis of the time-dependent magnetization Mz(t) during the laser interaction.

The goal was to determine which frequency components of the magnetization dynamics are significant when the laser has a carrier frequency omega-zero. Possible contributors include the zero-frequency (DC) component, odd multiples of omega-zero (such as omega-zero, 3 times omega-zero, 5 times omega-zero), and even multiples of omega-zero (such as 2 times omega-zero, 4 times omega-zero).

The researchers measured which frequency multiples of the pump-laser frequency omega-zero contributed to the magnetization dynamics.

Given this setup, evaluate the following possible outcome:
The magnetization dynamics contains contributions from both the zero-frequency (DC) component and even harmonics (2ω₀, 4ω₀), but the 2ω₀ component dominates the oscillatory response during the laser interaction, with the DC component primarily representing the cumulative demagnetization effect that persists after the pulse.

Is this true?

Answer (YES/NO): NO